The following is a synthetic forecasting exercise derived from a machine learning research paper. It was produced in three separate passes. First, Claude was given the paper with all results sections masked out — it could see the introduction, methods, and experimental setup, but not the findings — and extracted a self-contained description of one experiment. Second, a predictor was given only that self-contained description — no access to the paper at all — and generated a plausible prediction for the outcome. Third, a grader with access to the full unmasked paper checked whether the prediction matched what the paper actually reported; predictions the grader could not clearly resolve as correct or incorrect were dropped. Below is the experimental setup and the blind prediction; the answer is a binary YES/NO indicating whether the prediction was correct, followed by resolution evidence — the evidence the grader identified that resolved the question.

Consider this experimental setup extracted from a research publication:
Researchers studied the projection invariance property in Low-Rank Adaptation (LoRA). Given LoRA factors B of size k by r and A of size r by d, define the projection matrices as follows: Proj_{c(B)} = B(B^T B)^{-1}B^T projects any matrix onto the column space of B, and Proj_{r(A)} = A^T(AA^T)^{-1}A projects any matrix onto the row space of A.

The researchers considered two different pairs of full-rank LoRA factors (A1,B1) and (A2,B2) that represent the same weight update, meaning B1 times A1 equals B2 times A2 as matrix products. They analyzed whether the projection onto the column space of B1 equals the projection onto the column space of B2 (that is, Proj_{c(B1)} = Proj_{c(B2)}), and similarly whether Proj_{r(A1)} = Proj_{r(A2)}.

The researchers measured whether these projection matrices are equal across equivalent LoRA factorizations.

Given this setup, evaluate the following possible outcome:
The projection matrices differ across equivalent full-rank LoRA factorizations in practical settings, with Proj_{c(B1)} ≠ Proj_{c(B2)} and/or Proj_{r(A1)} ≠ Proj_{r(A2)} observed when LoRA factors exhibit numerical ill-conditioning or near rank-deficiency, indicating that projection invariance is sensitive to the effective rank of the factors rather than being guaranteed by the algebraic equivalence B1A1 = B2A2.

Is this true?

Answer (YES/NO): NO